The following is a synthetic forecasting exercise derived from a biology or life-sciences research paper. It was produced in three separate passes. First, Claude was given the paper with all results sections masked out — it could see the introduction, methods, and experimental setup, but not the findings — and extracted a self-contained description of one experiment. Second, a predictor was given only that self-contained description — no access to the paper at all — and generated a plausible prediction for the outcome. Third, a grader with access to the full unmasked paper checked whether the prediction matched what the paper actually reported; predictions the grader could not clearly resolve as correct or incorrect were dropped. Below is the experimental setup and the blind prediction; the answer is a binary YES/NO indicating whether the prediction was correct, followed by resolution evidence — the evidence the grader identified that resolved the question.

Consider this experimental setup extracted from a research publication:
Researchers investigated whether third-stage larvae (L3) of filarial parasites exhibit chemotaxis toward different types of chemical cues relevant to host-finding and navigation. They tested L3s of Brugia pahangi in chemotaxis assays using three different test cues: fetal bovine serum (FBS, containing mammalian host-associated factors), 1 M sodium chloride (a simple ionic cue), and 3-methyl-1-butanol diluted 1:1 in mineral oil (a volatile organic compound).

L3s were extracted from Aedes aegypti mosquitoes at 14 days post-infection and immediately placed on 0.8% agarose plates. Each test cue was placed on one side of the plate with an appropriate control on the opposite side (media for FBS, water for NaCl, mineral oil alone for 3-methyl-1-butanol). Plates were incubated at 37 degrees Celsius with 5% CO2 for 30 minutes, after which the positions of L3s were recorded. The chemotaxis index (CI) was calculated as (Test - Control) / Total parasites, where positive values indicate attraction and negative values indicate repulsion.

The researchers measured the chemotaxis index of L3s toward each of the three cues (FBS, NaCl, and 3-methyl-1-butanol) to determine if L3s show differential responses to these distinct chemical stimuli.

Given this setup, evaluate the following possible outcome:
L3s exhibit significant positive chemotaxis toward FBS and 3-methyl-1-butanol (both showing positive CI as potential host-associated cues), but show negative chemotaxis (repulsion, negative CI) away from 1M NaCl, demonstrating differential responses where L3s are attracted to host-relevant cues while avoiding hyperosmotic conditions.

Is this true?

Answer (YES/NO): NO